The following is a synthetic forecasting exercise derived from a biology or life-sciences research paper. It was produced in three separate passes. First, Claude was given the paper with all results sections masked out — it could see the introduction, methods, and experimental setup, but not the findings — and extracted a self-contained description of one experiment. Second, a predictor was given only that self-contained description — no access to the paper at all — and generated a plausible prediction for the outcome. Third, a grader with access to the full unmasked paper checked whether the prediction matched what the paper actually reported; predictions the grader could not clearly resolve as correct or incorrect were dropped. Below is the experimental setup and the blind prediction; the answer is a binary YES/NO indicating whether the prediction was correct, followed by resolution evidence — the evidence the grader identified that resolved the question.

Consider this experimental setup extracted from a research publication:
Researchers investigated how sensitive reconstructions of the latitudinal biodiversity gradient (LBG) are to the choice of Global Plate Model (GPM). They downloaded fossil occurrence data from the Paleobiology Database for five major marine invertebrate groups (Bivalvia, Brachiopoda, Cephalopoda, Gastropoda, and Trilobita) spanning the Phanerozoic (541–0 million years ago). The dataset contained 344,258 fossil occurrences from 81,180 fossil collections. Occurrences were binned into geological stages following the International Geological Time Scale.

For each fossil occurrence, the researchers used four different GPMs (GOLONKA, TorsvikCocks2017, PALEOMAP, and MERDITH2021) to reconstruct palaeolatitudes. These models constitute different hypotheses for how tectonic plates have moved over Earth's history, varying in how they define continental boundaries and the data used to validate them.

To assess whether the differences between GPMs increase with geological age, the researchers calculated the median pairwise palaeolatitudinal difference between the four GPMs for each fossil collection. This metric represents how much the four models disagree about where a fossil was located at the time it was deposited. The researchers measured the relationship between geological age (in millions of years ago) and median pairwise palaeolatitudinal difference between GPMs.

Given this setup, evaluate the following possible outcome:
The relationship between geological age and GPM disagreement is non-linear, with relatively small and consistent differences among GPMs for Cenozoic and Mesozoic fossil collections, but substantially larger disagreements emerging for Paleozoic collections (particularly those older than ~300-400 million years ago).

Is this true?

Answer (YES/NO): NO